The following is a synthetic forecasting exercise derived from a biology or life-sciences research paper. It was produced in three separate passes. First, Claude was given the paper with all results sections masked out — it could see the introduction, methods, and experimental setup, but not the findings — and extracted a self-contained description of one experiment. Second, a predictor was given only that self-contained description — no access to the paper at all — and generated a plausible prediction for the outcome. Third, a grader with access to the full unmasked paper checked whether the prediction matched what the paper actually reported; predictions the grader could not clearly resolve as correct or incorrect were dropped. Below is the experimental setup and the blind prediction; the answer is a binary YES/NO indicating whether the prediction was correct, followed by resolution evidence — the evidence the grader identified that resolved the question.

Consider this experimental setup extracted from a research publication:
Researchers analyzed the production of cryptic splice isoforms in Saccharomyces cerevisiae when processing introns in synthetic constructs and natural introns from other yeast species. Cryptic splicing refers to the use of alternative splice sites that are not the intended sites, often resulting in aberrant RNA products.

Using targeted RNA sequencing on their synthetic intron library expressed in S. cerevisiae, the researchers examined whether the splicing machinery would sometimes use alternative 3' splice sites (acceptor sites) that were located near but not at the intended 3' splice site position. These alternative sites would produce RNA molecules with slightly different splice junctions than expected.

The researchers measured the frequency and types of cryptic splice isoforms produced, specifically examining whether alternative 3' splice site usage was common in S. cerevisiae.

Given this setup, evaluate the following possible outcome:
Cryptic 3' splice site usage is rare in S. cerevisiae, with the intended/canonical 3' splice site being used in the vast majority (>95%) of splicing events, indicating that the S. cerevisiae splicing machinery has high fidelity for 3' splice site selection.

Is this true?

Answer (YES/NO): NO